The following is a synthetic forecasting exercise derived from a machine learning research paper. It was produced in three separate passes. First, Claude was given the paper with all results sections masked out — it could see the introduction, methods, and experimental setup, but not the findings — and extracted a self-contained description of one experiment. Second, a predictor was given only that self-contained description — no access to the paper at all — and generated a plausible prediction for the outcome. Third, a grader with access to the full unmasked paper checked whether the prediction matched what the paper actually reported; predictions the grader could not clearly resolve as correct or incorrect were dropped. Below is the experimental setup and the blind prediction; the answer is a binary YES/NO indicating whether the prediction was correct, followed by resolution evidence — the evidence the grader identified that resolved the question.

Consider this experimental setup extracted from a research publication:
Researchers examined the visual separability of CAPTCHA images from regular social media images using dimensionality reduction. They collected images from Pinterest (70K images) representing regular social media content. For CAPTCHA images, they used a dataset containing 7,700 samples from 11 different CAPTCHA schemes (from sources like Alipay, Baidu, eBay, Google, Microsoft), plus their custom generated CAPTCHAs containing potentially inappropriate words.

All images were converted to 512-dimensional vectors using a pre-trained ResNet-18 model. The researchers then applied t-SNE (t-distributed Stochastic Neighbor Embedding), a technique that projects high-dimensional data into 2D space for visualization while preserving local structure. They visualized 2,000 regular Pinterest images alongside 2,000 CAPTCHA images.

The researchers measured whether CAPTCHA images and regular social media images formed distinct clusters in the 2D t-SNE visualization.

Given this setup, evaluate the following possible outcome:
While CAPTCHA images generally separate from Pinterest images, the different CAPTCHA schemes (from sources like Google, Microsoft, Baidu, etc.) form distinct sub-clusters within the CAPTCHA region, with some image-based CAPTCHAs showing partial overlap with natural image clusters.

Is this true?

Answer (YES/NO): NO